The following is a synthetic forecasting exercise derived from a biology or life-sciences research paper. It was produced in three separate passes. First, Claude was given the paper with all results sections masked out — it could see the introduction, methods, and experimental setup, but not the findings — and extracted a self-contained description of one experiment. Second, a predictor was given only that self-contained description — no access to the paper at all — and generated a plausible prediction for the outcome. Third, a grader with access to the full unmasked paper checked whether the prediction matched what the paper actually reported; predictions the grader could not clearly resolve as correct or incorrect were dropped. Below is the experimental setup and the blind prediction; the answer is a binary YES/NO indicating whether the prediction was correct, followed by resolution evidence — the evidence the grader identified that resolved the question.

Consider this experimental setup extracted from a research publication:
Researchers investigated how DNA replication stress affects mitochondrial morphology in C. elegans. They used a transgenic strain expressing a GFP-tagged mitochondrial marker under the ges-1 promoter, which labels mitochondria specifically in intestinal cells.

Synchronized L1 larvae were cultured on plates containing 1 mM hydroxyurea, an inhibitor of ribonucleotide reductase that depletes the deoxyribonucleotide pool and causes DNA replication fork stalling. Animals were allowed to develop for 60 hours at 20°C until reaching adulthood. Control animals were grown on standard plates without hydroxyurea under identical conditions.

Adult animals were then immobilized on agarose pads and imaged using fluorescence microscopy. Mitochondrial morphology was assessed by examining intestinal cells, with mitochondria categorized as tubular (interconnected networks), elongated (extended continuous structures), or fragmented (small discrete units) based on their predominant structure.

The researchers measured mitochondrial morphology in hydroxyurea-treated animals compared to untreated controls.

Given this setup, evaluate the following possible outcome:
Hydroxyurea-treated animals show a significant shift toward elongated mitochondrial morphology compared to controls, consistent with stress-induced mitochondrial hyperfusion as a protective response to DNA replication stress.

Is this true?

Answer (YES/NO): YES